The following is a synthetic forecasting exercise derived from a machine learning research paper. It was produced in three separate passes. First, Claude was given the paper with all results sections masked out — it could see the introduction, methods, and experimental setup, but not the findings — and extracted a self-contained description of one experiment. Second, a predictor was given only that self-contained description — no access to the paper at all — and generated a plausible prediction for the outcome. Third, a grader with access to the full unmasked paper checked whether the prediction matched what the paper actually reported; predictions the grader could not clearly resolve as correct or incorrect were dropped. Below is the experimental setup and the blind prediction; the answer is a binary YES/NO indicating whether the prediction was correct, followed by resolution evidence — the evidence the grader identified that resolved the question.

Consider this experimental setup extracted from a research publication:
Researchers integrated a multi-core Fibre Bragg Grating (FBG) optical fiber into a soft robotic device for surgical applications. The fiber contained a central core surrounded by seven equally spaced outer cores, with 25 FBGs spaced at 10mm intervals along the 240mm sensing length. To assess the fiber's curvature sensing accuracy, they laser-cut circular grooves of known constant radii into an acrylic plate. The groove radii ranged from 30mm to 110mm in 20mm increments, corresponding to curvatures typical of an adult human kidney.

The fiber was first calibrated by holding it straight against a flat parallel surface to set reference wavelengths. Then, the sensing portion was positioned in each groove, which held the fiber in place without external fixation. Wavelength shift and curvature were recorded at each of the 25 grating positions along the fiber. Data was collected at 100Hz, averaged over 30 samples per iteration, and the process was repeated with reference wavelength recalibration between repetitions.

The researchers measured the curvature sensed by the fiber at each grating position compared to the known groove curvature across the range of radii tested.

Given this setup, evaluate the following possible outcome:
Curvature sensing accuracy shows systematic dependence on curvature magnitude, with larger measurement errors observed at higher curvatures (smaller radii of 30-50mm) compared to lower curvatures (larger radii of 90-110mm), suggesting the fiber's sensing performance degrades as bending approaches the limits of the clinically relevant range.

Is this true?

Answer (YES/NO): YES